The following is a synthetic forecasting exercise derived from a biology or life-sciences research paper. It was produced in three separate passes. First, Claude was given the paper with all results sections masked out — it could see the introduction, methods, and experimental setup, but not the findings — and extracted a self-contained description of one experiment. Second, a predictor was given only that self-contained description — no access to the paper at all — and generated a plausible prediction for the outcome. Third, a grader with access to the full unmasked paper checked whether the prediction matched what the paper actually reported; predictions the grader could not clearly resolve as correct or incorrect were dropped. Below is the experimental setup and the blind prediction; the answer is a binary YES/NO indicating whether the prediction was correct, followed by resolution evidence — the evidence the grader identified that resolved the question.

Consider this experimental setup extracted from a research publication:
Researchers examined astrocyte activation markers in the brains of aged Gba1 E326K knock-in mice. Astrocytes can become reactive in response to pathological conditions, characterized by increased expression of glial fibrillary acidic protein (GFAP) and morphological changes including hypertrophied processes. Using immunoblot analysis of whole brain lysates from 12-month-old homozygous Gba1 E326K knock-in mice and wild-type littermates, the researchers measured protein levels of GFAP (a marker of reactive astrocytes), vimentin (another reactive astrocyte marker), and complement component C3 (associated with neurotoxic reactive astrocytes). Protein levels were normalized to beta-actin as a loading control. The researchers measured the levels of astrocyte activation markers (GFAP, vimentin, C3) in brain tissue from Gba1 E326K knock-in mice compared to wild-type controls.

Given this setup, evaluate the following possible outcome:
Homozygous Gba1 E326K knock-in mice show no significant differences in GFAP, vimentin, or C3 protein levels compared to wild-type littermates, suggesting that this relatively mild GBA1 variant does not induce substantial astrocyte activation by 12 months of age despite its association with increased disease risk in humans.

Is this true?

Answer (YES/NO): NO